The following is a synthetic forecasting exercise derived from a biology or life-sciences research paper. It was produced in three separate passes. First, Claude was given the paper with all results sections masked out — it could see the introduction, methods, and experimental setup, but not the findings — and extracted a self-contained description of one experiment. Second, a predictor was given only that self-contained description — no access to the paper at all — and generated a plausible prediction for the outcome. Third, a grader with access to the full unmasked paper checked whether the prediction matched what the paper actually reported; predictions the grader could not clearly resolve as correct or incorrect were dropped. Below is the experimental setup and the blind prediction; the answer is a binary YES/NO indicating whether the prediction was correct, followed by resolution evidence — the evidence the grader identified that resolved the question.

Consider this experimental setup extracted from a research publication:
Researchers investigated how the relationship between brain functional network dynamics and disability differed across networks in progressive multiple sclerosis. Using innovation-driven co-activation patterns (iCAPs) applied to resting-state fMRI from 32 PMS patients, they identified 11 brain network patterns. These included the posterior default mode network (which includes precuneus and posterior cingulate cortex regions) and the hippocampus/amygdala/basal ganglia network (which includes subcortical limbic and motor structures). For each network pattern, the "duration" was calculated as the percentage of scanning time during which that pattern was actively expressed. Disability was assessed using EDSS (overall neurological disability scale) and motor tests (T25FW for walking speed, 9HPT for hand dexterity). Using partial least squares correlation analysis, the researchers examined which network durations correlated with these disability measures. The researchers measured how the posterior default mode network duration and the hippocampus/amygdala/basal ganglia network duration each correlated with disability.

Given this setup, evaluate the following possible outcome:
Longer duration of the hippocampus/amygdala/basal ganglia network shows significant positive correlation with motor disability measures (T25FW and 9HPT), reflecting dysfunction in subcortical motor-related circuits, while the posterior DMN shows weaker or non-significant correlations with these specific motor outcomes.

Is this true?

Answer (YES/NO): NO